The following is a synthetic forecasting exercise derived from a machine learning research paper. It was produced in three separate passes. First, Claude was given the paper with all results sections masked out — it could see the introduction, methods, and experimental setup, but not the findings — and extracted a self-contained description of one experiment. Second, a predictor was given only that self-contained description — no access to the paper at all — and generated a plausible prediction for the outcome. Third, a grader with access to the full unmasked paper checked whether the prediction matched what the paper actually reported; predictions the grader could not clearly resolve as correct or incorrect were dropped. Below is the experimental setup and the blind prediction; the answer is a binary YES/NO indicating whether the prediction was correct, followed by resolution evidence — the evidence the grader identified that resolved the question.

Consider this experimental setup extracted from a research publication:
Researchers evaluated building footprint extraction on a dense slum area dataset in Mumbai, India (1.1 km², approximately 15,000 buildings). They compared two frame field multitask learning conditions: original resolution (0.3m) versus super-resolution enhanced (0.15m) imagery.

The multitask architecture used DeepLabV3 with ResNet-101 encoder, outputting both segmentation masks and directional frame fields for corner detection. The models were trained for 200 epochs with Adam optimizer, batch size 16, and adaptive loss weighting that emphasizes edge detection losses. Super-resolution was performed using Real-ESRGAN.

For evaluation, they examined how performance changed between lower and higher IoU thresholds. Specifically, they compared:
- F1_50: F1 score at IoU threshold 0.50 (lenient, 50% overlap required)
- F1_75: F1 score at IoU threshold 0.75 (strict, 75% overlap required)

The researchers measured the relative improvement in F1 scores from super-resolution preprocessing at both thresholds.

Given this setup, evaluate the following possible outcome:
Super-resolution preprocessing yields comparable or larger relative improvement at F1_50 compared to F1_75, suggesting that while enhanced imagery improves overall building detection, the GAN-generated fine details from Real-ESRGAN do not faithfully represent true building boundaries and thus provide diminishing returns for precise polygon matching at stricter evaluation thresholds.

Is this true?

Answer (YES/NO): NO